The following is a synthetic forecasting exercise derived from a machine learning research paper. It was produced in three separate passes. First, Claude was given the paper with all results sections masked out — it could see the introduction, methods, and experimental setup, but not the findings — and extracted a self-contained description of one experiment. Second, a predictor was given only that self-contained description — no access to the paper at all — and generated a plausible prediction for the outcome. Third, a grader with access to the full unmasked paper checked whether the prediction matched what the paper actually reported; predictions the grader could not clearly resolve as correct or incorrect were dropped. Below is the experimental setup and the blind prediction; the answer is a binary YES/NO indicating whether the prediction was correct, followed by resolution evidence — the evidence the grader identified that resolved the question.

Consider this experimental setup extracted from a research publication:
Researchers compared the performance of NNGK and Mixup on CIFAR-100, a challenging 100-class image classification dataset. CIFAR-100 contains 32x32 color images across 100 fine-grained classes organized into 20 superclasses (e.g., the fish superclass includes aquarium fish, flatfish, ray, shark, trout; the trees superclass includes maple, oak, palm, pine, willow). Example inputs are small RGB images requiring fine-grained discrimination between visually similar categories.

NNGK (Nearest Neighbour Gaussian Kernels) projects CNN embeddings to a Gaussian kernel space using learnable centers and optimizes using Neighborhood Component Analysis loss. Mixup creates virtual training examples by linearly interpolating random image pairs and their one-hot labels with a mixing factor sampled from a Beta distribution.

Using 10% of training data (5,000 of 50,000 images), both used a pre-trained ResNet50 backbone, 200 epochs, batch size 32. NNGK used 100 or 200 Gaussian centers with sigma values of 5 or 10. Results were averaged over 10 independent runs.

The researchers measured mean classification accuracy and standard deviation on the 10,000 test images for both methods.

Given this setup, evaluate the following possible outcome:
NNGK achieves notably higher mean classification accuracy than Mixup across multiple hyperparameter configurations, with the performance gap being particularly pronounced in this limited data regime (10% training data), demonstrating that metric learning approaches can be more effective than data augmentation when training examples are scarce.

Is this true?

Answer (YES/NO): NO